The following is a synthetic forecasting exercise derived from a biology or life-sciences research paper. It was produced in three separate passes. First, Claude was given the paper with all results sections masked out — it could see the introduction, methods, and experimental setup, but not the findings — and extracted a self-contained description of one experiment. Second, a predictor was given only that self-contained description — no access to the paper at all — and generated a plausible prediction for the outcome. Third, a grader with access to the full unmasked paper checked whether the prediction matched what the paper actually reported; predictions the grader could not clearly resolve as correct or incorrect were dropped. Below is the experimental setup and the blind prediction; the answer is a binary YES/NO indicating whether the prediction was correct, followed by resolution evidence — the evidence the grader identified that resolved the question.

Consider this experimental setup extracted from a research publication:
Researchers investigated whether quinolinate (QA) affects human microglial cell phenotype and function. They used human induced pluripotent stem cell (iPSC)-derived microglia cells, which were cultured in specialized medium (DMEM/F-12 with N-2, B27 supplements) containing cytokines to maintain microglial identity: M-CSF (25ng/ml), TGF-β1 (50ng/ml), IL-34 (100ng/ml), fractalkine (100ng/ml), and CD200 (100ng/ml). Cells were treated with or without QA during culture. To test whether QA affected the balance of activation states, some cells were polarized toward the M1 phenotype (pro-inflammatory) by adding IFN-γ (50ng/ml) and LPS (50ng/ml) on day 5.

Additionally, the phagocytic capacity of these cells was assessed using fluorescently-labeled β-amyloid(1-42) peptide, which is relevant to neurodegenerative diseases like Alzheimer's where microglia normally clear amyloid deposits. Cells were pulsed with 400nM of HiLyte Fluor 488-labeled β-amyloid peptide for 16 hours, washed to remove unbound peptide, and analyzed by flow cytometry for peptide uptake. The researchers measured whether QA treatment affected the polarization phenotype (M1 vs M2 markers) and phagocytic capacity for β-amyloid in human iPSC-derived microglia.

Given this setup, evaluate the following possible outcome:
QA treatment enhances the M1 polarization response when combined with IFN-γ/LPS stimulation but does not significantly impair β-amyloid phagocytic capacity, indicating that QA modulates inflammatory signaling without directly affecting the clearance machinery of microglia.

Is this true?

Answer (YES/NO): NO